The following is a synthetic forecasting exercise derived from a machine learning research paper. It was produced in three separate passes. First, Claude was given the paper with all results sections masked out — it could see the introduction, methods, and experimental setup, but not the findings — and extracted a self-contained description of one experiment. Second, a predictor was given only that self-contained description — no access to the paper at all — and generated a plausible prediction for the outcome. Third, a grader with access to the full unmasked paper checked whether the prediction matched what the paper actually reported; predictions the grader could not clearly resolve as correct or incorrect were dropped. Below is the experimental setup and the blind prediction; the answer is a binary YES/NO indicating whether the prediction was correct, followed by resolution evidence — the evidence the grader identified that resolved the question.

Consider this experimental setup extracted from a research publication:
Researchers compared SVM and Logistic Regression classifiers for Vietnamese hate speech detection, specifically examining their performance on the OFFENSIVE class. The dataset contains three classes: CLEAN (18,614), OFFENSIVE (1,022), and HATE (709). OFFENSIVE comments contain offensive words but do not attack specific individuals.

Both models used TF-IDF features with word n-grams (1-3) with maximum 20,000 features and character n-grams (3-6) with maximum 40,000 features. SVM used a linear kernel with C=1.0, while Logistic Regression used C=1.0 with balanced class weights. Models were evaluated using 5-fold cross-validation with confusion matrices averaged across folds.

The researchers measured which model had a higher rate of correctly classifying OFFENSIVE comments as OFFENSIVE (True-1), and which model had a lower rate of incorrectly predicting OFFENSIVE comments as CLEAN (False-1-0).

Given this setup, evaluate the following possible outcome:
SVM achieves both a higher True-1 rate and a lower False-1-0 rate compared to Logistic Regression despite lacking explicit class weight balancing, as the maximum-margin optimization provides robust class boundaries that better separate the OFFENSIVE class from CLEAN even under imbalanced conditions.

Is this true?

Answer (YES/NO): NO